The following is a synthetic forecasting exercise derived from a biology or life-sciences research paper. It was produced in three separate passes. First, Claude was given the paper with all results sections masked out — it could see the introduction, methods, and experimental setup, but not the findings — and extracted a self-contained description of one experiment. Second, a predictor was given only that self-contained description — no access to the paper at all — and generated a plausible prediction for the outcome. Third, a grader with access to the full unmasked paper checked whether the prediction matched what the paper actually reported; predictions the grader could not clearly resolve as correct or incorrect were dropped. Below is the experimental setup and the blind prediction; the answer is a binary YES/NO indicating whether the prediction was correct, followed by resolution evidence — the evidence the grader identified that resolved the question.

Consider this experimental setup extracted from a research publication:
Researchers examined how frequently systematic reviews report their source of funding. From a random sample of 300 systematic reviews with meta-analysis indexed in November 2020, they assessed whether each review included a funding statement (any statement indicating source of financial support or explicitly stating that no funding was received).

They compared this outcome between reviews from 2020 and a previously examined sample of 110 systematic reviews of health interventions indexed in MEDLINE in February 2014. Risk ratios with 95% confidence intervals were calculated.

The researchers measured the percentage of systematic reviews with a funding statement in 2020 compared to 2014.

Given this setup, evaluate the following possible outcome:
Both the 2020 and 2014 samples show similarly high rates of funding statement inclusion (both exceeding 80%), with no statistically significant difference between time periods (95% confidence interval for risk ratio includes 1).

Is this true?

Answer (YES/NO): NO